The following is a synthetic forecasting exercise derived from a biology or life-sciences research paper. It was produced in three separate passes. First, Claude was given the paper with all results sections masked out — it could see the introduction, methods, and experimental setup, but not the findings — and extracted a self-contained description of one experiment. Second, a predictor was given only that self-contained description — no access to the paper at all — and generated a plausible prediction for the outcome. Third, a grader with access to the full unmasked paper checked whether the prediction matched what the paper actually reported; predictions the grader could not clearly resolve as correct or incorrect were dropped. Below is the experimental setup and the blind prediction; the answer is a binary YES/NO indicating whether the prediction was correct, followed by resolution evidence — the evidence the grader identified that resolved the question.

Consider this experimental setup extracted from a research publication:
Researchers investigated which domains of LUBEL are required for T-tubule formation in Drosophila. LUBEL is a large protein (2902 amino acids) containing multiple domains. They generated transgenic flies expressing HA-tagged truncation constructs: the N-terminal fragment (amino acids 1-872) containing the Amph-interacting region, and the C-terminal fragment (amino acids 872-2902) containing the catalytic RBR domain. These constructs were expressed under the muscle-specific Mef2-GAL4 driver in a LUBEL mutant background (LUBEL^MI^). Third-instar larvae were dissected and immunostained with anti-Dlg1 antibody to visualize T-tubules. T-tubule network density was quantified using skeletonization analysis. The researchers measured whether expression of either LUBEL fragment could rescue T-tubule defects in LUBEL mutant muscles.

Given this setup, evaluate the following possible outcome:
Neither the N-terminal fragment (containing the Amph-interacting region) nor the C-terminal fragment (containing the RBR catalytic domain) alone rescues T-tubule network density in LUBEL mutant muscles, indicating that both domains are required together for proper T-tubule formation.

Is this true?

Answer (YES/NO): YES